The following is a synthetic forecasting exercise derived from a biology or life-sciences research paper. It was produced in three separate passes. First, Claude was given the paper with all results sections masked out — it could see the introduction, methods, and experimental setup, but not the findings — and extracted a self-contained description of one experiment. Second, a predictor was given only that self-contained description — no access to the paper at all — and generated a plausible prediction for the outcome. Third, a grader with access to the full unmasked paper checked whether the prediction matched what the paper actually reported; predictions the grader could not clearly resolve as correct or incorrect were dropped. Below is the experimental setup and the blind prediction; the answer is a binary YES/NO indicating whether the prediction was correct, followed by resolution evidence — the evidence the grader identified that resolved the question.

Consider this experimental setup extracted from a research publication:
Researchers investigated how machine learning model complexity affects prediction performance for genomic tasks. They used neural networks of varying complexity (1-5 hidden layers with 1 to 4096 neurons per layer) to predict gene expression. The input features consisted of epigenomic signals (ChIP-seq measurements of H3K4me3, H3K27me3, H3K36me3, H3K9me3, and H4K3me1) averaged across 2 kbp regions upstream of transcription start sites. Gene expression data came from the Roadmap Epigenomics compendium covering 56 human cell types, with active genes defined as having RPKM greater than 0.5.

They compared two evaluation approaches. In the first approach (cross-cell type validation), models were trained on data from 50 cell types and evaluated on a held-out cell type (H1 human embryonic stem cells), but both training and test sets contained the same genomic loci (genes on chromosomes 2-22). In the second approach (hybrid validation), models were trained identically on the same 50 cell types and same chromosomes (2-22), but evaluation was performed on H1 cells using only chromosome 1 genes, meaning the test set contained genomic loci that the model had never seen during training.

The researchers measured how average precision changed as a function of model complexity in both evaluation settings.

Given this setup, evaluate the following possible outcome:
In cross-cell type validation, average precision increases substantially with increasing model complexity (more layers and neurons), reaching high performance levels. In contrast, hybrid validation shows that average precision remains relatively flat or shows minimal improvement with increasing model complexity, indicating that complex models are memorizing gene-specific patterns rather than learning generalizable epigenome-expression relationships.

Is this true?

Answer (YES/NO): NO